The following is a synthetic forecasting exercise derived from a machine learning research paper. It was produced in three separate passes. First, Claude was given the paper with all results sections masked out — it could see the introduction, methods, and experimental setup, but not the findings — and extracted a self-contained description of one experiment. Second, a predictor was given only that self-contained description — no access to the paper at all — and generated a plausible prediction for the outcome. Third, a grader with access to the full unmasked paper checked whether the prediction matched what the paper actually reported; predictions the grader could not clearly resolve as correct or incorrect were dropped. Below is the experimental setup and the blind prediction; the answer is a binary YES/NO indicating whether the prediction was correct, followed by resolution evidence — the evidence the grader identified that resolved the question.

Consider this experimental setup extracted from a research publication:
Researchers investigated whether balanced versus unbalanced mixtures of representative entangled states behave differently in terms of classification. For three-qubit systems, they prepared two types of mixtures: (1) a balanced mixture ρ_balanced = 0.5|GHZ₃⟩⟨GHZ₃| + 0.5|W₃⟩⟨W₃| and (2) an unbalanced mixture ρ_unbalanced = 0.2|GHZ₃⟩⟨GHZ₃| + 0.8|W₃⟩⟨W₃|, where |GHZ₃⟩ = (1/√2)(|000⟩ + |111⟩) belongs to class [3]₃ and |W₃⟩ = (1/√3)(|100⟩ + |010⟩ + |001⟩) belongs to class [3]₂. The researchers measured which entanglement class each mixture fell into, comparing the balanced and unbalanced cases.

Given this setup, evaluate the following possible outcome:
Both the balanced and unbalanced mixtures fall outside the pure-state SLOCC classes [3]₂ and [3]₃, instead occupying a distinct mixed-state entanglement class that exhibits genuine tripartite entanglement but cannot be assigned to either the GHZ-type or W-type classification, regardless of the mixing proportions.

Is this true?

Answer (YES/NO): NO